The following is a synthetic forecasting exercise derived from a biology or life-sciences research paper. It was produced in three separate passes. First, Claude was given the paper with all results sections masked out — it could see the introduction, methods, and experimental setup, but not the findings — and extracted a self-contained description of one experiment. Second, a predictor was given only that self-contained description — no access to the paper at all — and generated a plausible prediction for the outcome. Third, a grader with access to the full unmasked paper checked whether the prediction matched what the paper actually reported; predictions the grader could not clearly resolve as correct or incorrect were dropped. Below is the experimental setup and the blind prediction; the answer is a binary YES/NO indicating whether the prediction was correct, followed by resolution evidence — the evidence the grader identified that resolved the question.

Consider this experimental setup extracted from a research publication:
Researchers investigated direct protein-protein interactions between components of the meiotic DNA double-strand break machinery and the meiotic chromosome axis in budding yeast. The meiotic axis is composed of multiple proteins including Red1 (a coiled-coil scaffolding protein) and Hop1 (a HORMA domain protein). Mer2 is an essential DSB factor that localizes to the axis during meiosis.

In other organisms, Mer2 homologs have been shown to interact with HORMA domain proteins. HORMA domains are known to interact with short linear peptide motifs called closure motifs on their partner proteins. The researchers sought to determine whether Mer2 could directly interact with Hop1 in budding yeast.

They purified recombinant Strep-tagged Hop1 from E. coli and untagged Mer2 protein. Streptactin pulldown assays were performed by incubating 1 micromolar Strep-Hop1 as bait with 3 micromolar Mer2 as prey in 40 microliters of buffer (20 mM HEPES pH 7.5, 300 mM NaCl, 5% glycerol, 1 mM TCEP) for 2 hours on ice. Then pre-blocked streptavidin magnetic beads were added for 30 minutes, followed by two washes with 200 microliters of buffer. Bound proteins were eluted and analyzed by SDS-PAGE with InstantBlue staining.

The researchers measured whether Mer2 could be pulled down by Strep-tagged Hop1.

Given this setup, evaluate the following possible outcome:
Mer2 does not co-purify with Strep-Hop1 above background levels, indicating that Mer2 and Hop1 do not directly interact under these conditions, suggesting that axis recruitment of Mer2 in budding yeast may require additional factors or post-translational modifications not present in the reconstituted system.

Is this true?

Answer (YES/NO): NO